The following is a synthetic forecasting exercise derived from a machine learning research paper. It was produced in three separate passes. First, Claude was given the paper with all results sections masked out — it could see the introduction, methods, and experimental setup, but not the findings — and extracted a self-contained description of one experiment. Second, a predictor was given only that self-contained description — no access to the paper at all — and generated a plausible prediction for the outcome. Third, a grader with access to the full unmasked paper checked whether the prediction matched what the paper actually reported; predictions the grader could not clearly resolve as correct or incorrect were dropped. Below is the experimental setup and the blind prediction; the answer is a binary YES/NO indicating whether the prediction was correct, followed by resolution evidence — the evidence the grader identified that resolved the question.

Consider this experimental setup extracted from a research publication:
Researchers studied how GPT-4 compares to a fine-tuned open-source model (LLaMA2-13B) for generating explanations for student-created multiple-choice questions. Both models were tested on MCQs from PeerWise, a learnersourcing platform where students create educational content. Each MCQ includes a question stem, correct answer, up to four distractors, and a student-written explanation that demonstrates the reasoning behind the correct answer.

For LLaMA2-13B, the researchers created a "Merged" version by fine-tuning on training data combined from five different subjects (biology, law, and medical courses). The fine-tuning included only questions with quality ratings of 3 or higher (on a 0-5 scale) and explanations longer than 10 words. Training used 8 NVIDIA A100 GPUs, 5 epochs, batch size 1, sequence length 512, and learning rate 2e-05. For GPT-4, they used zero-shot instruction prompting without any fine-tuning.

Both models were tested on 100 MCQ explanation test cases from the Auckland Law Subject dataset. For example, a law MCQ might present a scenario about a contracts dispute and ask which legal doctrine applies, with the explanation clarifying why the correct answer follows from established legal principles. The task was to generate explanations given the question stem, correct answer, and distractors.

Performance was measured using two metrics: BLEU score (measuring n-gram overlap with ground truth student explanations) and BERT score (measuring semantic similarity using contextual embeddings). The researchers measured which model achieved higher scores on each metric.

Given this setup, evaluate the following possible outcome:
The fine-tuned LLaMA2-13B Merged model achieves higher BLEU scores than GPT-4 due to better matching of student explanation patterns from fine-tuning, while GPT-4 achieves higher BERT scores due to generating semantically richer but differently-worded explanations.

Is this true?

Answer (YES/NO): NO